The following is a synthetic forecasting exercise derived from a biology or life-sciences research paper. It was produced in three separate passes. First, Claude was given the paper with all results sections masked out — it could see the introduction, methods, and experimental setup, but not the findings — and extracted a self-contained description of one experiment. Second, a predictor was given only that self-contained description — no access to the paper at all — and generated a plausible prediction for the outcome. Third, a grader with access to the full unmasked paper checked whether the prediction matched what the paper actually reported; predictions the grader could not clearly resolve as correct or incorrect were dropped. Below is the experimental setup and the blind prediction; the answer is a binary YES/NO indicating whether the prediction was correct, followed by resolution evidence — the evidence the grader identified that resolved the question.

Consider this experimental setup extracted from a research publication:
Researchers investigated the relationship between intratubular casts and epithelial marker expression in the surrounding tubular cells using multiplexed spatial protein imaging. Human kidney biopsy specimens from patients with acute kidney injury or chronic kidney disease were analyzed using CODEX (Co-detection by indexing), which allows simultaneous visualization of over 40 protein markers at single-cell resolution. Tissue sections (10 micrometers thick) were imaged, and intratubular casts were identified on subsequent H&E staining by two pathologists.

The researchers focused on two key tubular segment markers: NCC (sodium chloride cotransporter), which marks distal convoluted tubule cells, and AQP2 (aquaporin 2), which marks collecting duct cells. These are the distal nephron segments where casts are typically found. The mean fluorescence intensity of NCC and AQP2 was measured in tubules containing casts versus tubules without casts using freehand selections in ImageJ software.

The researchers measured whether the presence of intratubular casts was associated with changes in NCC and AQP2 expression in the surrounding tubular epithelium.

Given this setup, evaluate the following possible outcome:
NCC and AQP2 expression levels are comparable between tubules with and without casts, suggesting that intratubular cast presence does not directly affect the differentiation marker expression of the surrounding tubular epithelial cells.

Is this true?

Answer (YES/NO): NO